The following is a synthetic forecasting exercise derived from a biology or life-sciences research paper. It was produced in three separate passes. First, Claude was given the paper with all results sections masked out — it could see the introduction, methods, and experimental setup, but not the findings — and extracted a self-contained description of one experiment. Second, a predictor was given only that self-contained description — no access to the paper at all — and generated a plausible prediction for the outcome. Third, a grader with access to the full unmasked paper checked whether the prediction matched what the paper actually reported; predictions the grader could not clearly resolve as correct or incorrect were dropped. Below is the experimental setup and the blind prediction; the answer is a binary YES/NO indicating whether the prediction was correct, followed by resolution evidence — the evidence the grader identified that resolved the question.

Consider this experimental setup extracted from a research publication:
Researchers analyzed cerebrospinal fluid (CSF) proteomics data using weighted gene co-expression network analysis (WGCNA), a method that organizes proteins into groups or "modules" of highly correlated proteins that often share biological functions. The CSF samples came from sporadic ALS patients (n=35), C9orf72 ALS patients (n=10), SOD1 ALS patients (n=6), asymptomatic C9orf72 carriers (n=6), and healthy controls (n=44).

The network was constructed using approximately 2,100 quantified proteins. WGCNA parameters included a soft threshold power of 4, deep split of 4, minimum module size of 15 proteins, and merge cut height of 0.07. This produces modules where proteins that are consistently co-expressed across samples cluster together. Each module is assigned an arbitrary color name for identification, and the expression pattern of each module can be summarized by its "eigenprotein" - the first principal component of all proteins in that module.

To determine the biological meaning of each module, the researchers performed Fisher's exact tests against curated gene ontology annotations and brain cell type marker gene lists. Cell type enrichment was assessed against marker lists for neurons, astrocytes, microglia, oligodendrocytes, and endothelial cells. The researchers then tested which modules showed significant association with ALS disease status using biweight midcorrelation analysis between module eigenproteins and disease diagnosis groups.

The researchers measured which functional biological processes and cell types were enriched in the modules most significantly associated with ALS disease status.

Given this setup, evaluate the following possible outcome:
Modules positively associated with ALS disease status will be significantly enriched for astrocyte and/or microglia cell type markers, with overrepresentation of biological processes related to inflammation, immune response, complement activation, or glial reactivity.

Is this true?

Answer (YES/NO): NO